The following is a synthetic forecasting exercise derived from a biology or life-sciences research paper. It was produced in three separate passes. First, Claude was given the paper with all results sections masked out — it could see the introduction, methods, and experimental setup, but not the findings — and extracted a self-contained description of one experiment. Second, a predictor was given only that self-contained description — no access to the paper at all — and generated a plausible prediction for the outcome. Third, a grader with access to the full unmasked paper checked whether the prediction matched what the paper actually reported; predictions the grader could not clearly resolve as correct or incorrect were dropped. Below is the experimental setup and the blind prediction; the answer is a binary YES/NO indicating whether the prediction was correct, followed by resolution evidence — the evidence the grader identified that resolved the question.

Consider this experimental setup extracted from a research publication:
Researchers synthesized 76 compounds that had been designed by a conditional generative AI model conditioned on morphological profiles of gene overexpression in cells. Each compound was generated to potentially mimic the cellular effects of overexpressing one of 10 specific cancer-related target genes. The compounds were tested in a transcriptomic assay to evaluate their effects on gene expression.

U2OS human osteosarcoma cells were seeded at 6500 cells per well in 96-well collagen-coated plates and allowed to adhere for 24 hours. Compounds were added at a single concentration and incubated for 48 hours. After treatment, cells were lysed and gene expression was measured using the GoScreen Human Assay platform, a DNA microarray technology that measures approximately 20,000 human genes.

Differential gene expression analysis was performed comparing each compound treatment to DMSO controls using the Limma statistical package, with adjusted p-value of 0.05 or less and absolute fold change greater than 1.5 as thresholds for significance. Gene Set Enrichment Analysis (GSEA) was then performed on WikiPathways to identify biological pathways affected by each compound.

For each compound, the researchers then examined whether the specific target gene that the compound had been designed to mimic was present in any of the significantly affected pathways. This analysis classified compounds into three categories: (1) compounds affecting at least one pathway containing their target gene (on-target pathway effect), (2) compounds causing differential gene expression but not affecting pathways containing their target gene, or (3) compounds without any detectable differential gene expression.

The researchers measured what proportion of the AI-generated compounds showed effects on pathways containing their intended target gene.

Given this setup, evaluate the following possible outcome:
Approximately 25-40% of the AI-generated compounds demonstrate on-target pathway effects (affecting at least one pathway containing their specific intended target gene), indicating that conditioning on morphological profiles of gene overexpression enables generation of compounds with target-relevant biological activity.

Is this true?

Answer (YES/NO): YES